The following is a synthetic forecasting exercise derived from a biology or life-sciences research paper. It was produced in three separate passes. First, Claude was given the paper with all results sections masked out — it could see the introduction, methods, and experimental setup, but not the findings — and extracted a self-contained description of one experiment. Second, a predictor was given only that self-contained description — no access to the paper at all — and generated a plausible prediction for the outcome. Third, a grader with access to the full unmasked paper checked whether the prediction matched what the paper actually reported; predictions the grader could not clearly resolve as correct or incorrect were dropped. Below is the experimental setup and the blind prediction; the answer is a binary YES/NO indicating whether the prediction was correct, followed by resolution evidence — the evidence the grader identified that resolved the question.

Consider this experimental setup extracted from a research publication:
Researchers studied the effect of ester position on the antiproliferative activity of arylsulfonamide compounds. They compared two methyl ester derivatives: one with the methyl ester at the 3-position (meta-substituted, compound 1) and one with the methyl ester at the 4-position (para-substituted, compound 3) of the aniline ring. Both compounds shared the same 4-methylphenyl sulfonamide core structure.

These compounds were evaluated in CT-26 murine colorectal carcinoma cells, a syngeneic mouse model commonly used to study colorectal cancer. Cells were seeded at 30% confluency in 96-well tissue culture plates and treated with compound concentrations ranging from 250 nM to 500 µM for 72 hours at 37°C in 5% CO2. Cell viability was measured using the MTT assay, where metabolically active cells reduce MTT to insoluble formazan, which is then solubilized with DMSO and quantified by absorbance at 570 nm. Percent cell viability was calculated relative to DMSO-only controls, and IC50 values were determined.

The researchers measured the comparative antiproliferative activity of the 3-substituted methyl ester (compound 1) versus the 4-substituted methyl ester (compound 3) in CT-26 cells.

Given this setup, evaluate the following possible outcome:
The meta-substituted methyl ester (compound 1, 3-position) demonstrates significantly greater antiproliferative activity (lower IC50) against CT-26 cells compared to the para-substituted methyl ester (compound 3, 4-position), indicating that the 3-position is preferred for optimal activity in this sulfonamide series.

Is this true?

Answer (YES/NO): YES